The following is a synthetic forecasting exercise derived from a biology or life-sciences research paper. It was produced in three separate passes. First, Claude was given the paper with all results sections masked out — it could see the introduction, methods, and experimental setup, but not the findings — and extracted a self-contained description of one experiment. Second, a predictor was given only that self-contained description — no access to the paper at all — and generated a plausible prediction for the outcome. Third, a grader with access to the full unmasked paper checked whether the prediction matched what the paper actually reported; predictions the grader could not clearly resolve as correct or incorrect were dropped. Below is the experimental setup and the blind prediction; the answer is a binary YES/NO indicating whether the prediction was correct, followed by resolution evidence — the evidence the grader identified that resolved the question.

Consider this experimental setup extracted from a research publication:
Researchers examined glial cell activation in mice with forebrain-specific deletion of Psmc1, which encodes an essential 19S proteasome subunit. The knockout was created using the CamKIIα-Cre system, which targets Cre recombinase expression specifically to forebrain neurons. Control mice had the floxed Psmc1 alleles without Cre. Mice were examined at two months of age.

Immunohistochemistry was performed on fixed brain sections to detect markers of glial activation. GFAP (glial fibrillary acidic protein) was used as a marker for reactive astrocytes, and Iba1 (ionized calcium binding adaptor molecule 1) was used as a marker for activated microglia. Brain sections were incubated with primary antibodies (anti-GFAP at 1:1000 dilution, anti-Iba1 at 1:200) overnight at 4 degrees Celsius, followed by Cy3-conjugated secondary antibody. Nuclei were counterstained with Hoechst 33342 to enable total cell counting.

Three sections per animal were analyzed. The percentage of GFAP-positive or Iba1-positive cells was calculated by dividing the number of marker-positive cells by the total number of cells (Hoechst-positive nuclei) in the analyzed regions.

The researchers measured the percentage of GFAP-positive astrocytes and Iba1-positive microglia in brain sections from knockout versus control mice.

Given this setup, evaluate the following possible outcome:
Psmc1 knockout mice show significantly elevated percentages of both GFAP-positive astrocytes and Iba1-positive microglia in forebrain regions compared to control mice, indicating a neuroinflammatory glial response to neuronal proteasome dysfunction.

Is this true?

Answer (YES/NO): YES